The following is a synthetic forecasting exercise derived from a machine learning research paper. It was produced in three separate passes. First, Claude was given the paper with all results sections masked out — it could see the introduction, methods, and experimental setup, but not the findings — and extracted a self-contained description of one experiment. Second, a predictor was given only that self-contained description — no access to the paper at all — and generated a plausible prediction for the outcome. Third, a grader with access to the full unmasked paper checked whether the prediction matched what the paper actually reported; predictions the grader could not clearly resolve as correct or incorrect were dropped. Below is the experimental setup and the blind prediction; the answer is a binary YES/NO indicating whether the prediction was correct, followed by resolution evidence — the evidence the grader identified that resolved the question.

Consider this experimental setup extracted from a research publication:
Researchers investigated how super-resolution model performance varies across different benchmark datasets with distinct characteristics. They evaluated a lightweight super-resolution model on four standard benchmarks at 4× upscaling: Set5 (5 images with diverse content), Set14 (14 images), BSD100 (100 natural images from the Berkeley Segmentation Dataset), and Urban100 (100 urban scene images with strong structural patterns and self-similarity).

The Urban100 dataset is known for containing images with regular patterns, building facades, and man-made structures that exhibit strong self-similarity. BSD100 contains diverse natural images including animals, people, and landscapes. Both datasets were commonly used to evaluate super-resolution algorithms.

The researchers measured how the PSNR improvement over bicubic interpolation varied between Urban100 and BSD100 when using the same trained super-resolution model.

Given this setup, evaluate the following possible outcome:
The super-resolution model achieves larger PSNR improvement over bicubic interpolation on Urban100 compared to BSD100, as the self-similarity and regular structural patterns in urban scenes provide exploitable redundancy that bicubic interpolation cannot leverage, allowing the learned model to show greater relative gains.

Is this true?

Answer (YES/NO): YES